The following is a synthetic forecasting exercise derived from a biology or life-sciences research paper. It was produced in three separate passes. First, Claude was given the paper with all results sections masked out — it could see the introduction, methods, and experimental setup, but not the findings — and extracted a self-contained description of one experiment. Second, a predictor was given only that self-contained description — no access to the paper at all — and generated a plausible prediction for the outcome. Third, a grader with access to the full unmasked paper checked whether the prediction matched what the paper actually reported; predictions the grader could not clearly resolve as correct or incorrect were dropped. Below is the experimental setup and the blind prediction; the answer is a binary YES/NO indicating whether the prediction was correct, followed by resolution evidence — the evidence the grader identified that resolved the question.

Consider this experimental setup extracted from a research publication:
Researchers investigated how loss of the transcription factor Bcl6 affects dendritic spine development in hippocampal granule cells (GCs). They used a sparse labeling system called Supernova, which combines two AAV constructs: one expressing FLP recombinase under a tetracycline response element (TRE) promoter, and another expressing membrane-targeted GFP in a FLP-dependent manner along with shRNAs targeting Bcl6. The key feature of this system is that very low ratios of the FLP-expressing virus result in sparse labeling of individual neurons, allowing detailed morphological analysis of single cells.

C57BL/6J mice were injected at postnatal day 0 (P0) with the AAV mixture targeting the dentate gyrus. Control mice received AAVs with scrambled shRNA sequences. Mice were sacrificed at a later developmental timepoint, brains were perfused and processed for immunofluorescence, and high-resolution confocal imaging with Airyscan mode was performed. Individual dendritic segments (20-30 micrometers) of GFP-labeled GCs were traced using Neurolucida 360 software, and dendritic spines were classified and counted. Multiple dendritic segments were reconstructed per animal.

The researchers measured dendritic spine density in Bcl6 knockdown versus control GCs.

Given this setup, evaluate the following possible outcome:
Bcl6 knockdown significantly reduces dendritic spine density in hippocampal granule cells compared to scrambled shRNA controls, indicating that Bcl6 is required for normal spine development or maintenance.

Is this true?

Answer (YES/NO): YES